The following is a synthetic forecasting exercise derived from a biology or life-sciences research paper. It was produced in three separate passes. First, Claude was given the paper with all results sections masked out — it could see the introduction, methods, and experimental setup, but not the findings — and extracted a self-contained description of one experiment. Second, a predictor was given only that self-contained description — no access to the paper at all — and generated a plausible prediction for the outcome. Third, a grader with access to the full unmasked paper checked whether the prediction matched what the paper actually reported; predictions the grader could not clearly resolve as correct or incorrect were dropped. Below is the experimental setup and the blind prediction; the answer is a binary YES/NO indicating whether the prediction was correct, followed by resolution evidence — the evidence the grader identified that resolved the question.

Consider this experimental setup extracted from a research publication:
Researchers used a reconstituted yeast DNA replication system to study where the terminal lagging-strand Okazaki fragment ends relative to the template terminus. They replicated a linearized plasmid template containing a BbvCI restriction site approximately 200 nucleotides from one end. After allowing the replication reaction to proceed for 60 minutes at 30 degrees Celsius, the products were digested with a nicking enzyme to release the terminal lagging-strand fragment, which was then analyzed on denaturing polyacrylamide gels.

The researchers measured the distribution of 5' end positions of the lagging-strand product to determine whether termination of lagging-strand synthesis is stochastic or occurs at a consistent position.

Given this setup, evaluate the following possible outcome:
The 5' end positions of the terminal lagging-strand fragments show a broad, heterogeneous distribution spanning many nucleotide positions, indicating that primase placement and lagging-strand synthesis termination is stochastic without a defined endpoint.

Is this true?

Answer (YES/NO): NO